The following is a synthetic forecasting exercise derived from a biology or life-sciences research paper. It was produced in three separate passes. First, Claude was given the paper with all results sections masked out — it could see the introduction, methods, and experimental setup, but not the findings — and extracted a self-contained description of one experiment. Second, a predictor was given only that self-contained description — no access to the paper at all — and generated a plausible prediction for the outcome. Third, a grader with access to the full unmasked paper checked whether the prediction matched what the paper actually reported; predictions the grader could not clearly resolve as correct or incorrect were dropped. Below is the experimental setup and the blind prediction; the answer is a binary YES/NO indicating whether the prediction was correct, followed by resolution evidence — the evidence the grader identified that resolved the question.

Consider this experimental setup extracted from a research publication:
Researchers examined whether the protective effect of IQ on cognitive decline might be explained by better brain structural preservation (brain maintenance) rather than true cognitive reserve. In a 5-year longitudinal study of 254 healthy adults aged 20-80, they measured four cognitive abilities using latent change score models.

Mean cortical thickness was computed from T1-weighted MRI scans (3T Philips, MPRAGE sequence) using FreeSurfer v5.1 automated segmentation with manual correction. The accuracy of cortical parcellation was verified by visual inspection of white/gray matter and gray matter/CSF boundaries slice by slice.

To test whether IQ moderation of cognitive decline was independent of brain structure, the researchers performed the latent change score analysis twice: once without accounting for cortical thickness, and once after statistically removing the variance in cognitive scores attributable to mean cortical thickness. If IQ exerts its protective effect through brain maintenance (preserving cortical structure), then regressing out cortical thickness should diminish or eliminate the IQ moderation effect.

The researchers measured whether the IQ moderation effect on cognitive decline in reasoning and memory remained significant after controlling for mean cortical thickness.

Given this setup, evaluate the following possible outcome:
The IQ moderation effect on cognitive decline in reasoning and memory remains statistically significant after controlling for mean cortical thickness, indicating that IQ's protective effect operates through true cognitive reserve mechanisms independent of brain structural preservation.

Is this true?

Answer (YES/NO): YES